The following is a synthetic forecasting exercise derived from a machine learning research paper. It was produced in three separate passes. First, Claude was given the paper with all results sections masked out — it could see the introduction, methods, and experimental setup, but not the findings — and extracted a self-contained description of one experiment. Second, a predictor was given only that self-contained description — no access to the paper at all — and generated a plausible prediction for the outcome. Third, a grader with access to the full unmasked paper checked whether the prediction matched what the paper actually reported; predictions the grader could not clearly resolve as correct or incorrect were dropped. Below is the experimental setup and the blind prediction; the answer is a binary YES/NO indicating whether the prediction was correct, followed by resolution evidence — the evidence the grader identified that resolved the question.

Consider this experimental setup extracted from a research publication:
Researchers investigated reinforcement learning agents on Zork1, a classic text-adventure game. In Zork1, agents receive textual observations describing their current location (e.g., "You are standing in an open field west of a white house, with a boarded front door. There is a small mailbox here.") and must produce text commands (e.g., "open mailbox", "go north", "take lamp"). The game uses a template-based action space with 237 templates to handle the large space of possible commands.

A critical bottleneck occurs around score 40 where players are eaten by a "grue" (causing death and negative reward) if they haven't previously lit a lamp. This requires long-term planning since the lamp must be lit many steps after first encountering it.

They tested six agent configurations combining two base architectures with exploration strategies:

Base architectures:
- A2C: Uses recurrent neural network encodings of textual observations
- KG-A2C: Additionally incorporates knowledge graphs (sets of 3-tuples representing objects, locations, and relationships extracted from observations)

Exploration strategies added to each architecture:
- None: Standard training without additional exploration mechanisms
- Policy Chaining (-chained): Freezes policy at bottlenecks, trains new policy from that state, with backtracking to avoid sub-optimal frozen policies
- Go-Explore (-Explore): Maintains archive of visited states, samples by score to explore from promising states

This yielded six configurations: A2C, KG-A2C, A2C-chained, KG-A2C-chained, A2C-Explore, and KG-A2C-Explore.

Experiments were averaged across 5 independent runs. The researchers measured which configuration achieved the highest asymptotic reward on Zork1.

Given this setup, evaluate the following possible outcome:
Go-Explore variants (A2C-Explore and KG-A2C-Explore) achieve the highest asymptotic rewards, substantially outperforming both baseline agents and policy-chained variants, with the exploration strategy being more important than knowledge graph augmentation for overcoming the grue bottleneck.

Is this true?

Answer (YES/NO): NO